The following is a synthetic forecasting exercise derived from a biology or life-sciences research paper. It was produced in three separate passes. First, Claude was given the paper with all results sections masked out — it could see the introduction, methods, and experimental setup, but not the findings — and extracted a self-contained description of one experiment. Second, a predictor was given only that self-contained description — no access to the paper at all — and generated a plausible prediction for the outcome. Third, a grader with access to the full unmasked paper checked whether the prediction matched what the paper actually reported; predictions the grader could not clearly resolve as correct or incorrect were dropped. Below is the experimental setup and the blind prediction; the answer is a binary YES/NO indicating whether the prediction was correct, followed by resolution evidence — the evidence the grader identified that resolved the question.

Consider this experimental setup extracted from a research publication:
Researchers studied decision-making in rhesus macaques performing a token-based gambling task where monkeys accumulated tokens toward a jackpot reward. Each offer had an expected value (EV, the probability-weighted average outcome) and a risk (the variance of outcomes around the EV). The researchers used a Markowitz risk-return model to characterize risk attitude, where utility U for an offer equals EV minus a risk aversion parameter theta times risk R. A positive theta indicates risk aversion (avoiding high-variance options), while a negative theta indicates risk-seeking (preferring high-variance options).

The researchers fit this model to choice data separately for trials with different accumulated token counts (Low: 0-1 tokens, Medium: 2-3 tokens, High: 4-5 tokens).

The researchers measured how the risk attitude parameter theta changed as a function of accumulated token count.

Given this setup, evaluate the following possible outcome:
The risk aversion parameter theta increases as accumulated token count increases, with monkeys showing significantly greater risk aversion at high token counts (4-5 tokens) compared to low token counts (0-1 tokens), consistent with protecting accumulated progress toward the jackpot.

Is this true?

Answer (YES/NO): YES